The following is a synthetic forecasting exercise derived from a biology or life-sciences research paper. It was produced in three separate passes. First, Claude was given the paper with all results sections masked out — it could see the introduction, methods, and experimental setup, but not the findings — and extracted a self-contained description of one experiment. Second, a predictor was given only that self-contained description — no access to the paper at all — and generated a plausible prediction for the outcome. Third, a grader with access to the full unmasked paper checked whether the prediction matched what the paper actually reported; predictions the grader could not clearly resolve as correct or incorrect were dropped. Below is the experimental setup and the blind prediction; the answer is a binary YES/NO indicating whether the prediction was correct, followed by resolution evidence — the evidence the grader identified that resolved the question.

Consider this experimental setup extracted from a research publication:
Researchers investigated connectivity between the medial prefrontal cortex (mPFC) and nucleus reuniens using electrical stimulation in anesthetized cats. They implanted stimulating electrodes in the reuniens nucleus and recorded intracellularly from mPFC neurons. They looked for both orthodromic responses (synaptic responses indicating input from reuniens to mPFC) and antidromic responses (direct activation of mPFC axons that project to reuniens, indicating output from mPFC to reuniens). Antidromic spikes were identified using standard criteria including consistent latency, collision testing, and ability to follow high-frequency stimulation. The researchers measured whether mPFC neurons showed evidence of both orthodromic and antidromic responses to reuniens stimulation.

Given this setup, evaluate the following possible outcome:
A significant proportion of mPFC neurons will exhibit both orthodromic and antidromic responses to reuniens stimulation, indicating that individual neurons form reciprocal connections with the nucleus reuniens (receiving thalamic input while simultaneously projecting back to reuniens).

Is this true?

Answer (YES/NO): NO